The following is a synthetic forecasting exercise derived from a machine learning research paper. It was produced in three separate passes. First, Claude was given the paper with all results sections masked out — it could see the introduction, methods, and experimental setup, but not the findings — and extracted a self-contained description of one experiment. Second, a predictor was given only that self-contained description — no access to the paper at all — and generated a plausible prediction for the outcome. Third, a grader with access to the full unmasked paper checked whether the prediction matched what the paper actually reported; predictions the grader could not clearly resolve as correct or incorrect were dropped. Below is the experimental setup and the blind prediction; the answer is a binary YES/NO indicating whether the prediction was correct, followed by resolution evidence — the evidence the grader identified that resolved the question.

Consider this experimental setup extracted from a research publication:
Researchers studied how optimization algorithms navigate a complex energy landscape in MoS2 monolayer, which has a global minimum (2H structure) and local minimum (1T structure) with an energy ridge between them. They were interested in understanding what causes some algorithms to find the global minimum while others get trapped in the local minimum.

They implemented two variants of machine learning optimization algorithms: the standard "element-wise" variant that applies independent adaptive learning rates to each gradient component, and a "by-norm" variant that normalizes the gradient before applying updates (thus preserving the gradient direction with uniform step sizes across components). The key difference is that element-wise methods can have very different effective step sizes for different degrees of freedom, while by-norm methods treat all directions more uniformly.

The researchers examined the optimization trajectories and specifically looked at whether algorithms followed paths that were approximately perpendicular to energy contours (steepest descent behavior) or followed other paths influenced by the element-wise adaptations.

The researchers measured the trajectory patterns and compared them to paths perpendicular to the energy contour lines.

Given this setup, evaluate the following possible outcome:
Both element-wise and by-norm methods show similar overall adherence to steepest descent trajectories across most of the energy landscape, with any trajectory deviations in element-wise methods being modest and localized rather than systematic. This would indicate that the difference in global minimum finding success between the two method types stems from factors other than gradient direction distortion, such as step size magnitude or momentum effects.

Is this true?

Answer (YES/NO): NO